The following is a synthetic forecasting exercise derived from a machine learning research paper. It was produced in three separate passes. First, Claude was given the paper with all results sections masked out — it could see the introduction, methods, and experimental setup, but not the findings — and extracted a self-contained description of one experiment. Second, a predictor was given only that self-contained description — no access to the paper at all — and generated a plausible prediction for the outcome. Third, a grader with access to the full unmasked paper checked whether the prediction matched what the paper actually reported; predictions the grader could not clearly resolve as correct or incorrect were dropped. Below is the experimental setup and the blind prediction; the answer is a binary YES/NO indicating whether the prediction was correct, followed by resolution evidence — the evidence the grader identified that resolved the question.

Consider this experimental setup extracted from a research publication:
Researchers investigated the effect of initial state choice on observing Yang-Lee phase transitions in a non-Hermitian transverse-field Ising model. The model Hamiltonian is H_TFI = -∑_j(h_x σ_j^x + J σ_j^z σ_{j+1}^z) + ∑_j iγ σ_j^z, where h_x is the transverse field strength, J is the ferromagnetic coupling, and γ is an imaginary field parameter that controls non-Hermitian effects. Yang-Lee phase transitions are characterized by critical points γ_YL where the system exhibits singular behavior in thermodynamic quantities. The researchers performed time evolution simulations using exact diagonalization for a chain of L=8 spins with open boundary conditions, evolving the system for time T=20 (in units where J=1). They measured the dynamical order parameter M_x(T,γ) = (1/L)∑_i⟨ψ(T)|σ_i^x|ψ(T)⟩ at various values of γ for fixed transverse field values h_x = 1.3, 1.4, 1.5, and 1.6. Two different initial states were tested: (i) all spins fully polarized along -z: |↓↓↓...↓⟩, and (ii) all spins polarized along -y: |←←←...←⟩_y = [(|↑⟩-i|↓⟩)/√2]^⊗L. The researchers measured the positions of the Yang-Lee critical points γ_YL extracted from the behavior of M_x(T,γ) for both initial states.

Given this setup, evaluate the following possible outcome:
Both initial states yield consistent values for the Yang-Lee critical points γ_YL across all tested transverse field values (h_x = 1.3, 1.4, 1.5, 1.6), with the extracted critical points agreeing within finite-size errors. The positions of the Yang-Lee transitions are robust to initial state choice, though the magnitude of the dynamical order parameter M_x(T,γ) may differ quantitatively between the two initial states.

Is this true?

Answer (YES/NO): YES